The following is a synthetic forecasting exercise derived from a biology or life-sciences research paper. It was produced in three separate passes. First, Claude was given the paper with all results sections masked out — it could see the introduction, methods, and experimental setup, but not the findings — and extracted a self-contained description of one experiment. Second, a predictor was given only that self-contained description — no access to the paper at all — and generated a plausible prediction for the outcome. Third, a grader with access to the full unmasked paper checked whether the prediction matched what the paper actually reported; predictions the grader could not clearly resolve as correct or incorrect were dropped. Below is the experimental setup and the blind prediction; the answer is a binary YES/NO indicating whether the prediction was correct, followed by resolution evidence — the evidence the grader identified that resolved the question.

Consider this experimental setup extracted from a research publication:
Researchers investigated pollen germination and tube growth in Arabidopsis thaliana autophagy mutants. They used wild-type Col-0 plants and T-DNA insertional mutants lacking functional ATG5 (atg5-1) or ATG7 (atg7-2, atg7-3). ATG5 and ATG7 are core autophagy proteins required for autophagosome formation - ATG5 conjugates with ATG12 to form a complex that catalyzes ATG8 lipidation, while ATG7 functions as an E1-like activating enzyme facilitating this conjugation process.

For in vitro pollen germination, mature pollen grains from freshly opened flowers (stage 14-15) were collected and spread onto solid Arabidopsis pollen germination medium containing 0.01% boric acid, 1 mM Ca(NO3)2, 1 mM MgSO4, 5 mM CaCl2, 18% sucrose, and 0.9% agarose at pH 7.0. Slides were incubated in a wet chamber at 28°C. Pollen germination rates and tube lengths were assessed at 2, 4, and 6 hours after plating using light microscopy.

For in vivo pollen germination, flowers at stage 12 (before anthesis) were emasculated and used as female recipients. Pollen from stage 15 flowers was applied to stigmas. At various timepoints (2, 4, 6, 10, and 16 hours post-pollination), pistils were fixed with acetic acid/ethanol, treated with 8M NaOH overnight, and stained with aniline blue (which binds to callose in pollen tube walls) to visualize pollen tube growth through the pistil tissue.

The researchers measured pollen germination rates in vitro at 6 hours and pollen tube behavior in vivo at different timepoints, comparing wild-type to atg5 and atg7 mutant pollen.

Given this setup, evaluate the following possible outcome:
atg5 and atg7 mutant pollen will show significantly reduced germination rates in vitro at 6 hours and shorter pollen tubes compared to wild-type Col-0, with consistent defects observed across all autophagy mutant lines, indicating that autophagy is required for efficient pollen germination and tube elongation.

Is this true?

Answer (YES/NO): NO